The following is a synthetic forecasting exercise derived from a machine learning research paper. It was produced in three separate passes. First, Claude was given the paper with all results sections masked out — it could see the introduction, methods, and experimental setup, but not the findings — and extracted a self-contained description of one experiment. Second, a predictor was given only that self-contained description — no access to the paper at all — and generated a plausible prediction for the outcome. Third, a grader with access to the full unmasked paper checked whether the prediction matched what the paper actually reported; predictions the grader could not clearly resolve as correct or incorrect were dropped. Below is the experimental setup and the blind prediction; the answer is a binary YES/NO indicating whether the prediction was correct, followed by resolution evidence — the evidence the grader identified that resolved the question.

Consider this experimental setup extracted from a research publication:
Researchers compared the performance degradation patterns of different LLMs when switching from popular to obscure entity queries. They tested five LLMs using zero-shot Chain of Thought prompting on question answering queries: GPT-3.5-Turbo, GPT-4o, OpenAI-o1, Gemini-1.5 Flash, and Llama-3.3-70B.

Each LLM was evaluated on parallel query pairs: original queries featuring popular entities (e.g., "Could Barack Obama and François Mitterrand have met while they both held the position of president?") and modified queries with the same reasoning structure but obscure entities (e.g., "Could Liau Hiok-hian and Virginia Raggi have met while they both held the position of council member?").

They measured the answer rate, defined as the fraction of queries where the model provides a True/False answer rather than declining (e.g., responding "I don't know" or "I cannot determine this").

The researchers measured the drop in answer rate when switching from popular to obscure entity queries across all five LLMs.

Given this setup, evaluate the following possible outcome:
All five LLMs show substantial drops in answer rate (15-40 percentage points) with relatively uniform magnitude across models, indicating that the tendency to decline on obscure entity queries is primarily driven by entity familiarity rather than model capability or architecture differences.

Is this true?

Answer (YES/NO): NO